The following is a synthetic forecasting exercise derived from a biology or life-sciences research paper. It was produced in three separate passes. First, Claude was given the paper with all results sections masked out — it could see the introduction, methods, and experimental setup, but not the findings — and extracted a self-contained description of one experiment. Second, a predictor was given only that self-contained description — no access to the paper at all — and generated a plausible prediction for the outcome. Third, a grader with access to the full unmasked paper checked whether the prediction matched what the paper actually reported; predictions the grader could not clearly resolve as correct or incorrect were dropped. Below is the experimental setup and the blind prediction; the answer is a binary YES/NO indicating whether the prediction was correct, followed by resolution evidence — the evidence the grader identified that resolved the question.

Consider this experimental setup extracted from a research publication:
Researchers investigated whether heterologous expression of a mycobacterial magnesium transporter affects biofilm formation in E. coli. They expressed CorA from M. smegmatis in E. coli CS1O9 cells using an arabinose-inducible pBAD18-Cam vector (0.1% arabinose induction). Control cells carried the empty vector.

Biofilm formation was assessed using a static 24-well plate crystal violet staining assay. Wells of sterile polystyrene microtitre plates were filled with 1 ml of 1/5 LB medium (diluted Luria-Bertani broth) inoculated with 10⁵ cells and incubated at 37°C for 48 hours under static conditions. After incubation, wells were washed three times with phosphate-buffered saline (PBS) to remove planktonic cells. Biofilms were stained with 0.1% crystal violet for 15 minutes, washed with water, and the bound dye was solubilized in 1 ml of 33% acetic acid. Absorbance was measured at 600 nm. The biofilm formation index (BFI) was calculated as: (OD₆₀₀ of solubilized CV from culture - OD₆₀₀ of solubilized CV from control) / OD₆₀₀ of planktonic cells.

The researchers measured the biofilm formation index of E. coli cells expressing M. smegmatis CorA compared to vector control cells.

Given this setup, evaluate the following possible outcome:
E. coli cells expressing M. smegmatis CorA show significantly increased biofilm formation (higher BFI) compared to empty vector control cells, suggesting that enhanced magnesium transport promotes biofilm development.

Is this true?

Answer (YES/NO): YES